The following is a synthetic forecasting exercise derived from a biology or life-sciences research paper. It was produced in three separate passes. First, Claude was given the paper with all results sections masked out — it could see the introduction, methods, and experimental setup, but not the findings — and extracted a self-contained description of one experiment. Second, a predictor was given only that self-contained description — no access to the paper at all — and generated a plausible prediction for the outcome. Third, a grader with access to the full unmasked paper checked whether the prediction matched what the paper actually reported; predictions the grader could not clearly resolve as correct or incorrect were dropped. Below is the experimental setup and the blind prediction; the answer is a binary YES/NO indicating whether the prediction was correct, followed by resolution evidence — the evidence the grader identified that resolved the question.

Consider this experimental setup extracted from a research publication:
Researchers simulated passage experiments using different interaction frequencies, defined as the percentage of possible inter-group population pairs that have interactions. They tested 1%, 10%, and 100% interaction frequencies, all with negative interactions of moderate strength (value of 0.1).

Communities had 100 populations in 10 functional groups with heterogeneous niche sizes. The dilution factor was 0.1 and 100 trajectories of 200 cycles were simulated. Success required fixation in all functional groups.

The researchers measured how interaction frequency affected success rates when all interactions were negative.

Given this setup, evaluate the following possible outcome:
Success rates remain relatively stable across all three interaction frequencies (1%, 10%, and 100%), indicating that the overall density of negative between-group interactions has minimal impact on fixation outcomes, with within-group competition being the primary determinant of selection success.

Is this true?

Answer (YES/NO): NO